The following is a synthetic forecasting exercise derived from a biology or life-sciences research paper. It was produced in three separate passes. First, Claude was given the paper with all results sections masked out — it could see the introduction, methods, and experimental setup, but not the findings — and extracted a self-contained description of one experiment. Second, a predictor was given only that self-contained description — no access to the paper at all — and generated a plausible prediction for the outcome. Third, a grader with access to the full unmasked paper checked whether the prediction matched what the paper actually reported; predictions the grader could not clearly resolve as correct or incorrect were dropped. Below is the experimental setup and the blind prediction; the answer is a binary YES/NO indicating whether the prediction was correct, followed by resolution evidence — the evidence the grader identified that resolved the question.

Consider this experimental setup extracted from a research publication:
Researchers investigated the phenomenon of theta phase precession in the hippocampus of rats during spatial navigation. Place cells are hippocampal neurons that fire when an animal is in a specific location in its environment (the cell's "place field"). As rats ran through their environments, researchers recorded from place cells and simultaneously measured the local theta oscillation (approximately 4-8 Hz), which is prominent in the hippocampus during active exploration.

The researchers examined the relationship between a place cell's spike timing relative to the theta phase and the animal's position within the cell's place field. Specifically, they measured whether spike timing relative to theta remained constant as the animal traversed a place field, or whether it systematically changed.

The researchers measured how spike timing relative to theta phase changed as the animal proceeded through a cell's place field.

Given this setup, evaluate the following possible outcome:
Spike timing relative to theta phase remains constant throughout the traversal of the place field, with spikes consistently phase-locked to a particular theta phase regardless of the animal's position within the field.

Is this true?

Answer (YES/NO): NO